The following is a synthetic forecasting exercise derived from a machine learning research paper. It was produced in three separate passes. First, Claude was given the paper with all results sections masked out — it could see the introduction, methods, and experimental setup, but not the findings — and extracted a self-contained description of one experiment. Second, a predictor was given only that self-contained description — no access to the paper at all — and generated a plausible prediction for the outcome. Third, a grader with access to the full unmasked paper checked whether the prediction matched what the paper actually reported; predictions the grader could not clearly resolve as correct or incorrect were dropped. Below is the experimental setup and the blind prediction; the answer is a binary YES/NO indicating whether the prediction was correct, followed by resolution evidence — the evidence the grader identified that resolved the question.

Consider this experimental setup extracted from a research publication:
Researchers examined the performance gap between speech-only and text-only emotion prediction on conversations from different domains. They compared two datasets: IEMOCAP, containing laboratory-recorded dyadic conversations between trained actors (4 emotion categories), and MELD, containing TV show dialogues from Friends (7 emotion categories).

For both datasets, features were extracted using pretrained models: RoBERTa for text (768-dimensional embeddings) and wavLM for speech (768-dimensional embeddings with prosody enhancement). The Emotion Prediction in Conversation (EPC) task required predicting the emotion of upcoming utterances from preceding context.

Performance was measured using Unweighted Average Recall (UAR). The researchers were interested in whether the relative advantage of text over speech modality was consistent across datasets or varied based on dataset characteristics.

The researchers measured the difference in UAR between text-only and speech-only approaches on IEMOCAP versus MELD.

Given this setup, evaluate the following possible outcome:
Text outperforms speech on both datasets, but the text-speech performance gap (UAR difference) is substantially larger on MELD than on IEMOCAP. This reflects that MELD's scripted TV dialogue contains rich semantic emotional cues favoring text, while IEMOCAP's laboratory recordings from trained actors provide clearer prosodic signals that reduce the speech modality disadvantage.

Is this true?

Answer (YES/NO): YES